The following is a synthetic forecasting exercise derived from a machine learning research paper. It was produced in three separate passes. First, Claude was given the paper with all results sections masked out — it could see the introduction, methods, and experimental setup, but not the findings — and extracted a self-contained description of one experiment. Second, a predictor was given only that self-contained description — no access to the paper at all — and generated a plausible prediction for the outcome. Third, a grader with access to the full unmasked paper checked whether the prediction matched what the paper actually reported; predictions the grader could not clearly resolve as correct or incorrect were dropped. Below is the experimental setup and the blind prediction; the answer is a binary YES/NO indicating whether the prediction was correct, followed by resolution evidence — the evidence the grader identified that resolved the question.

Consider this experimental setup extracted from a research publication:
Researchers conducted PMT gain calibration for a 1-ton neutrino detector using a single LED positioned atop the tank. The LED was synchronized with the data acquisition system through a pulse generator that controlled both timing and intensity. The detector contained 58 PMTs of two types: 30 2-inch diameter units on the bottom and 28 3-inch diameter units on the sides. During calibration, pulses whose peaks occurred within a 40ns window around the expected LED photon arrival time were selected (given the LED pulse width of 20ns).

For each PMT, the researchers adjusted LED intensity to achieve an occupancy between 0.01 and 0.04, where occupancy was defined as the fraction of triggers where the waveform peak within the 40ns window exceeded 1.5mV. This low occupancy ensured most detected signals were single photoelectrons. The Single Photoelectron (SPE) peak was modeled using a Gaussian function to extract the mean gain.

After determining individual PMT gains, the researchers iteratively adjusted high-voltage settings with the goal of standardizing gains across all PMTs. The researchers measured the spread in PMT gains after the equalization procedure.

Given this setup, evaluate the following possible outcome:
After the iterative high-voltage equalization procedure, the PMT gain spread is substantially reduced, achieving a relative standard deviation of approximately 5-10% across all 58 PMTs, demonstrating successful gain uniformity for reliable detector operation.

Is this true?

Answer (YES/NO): NO